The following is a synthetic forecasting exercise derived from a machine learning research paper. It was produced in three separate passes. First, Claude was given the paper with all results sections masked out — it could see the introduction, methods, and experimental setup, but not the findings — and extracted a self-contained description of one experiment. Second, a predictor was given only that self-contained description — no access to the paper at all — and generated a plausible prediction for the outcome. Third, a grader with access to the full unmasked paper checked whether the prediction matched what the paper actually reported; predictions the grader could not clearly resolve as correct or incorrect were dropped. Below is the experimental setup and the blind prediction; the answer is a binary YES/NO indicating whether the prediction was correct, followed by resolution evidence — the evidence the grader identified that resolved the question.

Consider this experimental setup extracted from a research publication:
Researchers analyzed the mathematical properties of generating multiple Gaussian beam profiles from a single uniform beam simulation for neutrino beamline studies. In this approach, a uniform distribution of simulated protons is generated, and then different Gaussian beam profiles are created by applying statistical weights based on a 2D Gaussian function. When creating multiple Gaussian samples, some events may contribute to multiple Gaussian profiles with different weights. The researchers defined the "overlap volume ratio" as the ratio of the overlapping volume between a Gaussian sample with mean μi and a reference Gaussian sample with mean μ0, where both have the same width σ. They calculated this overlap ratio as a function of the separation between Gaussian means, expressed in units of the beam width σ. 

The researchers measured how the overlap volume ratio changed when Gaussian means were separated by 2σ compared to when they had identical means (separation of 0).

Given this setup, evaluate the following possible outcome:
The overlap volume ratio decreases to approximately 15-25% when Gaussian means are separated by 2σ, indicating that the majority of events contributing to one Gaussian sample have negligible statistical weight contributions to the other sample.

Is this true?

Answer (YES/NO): NO